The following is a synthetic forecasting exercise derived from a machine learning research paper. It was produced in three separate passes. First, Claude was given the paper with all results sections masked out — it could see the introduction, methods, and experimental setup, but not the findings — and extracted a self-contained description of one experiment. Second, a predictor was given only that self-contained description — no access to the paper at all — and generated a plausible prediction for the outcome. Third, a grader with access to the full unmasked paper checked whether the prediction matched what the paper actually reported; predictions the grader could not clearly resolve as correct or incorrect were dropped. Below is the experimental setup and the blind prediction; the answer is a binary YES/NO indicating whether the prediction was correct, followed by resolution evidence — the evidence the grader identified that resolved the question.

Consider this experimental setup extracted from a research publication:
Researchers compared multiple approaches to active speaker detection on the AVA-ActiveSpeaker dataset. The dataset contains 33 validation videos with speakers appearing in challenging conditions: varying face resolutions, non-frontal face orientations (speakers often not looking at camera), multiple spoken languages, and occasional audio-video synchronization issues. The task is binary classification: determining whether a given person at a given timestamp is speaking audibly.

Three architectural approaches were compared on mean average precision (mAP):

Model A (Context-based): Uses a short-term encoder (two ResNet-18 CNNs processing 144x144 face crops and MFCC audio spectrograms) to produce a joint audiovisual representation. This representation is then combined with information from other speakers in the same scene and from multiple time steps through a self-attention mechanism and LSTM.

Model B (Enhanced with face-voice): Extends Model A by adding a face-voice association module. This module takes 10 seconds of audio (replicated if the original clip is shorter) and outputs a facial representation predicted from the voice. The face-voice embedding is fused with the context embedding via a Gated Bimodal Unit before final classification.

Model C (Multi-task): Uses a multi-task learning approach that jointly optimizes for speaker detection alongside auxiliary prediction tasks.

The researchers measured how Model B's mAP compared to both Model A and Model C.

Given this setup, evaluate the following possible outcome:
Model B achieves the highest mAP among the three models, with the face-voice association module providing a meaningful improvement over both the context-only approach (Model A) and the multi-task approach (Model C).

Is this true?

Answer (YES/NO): NO